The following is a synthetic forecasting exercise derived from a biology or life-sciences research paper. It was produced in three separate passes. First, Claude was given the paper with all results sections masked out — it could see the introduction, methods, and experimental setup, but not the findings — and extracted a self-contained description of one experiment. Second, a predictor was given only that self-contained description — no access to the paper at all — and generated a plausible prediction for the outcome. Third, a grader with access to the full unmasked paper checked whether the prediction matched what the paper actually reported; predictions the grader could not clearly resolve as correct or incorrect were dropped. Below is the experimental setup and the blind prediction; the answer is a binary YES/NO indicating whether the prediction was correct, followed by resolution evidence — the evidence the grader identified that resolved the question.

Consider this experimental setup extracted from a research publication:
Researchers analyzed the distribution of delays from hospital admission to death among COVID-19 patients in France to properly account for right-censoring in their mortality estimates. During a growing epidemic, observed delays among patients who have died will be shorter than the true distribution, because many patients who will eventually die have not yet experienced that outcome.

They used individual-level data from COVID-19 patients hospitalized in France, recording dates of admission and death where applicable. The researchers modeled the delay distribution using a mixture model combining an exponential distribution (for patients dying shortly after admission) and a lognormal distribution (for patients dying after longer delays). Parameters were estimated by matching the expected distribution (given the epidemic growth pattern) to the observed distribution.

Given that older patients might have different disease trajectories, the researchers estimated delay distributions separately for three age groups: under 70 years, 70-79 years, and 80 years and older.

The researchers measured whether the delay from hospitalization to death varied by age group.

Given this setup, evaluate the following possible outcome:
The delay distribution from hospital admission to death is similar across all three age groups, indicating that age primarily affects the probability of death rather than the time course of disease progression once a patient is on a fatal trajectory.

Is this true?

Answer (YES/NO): YES